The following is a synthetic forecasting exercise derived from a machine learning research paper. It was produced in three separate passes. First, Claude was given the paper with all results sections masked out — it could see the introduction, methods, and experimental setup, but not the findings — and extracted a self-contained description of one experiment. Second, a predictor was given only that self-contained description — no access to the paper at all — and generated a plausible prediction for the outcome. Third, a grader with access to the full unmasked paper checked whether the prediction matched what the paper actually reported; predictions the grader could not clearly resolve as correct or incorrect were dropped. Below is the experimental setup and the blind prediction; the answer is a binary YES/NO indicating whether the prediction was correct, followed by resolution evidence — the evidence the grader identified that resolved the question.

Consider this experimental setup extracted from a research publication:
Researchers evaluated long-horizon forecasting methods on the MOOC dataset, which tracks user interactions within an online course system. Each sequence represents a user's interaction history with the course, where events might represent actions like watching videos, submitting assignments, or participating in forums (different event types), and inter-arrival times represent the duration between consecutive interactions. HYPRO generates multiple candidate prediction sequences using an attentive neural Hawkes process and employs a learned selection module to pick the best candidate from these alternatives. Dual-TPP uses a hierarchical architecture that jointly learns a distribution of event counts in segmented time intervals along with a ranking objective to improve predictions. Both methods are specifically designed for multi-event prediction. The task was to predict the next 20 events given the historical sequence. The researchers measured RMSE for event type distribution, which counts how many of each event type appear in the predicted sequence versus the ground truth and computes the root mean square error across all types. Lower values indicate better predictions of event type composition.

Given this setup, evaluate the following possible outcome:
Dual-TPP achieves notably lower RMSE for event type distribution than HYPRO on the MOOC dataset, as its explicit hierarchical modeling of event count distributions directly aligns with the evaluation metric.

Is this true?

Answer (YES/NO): NO